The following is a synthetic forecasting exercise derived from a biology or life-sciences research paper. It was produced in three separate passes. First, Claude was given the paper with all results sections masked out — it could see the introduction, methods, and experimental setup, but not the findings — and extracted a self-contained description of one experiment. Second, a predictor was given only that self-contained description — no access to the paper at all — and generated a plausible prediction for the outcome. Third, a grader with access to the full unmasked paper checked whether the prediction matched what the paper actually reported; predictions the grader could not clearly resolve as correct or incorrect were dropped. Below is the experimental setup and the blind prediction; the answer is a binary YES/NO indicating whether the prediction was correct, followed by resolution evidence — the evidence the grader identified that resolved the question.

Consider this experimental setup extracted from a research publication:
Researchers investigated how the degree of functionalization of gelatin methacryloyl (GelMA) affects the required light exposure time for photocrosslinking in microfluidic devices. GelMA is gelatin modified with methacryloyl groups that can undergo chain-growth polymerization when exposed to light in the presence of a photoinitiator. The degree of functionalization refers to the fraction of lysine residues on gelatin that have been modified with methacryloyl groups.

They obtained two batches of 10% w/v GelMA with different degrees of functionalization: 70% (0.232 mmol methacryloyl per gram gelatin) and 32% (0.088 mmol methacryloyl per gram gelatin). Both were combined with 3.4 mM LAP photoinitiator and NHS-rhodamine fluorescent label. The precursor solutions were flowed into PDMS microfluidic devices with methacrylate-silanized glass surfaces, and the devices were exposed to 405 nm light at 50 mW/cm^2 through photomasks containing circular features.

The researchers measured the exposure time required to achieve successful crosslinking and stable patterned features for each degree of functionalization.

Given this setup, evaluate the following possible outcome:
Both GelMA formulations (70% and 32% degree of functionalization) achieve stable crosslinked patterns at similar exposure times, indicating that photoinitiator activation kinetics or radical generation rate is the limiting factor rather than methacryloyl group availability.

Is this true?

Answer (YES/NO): NO